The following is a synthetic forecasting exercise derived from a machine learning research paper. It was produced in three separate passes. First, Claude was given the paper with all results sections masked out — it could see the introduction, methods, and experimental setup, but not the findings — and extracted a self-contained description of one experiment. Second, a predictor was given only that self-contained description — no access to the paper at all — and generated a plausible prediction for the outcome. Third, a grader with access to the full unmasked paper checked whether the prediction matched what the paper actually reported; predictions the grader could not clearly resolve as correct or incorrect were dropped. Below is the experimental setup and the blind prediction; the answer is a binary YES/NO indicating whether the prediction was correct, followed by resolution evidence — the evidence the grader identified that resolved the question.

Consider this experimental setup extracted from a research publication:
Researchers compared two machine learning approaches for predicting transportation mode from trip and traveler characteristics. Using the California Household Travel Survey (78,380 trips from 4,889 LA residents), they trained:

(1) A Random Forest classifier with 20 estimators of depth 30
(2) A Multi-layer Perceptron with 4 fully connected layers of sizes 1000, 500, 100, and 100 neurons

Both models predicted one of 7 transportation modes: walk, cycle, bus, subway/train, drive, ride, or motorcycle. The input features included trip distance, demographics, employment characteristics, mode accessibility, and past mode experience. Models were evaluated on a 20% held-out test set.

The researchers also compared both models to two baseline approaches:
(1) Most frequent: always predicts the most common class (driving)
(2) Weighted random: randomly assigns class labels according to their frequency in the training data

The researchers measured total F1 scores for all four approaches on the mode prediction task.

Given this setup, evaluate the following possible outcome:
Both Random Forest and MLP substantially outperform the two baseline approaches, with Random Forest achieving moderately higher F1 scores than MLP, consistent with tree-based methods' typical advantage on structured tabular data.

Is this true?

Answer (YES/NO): YES